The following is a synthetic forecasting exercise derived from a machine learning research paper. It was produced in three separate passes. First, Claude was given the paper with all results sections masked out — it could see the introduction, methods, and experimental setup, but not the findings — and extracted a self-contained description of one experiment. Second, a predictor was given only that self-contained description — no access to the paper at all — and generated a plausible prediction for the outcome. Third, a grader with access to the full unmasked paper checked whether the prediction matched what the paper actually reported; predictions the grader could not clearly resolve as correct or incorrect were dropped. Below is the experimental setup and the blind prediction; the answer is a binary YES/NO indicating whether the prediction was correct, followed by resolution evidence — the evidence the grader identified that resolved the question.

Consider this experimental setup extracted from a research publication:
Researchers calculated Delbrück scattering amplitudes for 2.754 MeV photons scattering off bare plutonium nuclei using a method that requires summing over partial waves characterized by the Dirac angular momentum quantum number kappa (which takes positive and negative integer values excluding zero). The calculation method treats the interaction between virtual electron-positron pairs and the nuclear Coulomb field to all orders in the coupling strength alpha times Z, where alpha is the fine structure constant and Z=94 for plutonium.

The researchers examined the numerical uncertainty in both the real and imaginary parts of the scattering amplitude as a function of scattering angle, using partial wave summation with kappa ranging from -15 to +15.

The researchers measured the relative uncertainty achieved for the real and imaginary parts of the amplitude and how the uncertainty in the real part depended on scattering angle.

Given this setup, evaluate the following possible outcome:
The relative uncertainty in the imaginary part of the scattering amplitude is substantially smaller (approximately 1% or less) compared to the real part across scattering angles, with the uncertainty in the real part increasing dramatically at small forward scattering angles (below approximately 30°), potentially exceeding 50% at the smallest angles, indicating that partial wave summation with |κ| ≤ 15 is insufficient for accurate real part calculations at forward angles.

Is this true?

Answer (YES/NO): NO